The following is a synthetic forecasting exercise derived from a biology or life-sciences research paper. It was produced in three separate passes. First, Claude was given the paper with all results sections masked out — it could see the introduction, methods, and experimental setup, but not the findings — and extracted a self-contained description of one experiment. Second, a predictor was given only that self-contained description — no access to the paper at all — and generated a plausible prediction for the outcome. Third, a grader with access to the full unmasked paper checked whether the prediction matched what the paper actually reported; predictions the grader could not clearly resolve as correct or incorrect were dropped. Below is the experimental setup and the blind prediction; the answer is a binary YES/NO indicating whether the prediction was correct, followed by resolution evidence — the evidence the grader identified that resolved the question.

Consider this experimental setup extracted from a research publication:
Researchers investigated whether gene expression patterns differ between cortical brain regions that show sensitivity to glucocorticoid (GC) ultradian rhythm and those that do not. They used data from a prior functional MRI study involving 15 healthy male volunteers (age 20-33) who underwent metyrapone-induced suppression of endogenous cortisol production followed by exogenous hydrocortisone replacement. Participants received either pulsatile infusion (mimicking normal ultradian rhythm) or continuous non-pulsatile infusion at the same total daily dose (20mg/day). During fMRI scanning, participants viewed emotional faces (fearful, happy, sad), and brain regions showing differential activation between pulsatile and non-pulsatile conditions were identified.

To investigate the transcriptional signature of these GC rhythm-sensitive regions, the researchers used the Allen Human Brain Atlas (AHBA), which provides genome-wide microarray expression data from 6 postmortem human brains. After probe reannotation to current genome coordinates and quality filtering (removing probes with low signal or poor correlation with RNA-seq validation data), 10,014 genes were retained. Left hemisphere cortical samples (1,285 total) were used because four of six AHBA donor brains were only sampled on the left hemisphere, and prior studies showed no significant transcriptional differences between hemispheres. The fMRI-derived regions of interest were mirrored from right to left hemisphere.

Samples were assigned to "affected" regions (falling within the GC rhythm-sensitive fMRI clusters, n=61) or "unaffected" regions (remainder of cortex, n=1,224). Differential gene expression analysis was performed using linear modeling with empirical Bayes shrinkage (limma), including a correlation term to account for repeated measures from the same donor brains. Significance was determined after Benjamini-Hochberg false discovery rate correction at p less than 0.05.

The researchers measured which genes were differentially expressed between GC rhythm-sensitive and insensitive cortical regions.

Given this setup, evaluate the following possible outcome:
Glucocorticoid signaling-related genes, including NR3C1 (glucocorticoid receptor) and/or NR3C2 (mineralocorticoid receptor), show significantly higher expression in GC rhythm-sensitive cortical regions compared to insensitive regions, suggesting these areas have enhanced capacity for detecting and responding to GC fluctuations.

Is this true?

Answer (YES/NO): NO